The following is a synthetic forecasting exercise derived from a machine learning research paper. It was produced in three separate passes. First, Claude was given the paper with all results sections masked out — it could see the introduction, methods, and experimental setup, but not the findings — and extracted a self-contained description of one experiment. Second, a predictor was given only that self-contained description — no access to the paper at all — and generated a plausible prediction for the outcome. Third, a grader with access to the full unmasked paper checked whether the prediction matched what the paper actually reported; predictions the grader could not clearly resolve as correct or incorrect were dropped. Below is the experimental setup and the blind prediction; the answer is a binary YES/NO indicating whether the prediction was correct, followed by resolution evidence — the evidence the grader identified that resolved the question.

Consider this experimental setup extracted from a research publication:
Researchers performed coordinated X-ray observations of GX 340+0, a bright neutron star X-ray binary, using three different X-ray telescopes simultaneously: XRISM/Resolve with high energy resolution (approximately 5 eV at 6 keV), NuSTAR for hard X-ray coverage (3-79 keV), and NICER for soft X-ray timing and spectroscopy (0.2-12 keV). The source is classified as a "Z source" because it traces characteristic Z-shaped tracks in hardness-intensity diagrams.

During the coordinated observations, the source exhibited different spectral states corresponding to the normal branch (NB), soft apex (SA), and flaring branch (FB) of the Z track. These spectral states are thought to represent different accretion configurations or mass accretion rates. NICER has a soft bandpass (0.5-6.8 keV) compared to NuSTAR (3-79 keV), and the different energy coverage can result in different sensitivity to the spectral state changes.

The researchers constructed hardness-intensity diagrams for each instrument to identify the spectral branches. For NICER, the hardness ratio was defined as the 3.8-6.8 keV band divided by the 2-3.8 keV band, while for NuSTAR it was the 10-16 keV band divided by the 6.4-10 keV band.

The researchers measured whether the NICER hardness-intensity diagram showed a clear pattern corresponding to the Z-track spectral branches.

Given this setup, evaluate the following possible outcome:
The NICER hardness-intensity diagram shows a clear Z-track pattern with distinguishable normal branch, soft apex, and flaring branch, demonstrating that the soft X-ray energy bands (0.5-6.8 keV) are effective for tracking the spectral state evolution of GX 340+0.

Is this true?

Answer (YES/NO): NO